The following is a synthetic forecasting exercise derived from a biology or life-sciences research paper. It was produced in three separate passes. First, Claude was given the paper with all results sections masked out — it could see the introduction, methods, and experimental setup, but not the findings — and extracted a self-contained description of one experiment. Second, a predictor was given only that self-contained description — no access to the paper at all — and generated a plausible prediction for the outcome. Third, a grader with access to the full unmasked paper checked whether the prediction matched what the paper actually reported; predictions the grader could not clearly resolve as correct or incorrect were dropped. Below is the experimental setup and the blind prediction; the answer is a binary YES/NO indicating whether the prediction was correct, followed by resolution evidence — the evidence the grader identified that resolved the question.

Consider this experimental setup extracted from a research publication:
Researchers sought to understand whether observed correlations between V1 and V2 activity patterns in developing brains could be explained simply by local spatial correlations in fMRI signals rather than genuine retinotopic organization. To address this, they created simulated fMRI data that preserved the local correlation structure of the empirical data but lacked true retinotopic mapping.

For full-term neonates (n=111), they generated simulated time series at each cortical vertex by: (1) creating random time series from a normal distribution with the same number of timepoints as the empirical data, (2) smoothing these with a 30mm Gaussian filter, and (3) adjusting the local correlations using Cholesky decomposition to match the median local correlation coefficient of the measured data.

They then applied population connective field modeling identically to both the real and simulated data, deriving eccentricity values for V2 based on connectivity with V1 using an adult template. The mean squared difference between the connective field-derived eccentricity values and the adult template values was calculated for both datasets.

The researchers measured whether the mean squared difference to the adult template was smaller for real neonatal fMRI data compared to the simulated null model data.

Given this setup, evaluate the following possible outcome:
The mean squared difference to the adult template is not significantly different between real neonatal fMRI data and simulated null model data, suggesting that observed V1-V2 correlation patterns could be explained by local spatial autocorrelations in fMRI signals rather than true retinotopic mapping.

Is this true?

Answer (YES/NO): NO